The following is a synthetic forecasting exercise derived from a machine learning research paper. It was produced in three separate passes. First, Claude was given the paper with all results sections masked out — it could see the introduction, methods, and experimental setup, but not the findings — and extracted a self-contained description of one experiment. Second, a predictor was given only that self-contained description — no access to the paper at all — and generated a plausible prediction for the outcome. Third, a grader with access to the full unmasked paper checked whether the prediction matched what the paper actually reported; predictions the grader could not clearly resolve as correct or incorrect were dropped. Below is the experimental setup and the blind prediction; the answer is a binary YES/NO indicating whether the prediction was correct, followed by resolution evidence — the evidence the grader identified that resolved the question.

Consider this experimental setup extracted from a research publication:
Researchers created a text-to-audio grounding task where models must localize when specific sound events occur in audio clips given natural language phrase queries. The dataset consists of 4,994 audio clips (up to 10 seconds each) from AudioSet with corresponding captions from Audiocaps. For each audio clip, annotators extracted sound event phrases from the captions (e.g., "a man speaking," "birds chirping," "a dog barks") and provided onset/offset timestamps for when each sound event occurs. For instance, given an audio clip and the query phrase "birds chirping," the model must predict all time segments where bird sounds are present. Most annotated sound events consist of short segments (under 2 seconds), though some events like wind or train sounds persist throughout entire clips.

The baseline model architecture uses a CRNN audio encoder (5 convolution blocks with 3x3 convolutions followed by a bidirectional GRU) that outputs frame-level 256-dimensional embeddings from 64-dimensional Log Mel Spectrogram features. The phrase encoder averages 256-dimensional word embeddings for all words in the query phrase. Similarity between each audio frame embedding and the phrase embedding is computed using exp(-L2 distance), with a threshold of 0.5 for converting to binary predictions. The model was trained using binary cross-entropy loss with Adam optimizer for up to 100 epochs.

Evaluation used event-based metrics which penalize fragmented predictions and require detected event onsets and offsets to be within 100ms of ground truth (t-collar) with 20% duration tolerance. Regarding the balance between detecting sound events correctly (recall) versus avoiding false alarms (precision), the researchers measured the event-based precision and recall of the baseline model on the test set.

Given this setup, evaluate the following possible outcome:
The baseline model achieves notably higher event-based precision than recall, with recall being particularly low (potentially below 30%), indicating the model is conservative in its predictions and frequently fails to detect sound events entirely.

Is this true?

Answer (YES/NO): NO